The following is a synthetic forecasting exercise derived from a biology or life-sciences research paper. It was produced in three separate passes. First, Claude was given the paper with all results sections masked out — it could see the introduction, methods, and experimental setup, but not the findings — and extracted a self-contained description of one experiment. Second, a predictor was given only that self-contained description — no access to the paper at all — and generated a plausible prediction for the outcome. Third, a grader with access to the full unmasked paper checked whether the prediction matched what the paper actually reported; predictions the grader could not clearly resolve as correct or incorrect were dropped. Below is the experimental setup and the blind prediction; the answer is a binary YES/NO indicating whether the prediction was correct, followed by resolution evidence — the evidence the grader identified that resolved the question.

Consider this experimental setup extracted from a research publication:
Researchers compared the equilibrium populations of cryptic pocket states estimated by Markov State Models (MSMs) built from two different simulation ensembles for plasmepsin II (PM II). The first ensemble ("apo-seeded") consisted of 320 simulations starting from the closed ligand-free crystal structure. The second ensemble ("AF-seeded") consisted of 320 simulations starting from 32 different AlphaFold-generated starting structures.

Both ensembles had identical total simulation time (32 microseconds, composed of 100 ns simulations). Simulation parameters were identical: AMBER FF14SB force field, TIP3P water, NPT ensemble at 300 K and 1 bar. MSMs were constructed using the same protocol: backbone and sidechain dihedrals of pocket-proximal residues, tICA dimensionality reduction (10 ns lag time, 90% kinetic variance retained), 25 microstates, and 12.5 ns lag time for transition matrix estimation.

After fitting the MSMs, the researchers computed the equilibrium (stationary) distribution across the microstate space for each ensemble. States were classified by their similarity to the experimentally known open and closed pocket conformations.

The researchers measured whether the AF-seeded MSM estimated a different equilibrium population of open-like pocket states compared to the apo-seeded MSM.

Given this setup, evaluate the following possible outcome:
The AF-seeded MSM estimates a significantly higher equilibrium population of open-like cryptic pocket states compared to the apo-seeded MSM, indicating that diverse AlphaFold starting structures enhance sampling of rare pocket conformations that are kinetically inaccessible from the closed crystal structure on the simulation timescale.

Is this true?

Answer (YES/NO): YES